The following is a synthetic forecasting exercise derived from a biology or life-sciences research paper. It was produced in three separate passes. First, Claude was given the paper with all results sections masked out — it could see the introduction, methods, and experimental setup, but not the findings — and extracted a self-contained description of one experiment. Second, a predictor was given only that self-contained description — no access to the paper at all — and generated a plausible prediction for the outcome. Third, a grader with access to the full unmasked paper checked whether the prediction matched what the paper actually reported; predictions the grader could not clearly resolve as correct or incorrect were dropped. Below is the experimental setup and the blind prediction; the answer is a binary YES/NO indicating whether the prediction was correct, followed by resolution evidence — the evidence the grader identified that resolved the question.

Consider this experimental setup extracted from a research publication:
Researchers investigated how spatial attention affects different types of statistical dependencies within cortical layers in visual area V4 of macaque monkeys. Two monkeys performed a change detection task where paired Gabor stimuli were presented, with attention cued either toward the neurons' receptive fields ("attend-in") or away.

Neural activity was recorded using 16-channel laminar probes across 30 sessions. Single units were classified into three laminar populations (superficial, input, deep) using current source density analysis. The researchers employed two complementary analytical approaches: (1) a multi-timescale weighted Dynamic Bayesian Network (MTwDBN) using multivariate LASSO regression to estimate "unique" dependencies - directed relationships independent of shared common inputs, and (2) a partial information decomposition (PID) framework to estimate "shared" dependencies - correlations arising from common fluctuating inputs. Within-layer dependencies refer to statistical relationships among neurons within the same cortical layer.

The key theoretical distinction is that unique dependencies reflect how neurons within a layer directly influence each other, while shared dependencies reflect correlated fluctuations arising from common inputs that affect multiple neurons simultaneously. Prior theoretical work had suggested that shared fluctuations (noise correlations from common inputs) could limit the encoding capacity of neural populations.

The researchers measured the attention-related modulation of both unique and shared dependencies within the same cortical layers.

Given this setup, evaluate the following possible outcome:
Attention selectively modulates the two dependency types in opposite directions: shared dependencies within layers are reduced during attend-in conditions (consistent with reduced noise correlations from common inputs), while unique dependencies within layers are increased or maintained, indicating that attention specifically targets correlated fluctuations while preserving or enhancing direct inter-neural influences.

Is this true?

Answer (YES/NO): YES